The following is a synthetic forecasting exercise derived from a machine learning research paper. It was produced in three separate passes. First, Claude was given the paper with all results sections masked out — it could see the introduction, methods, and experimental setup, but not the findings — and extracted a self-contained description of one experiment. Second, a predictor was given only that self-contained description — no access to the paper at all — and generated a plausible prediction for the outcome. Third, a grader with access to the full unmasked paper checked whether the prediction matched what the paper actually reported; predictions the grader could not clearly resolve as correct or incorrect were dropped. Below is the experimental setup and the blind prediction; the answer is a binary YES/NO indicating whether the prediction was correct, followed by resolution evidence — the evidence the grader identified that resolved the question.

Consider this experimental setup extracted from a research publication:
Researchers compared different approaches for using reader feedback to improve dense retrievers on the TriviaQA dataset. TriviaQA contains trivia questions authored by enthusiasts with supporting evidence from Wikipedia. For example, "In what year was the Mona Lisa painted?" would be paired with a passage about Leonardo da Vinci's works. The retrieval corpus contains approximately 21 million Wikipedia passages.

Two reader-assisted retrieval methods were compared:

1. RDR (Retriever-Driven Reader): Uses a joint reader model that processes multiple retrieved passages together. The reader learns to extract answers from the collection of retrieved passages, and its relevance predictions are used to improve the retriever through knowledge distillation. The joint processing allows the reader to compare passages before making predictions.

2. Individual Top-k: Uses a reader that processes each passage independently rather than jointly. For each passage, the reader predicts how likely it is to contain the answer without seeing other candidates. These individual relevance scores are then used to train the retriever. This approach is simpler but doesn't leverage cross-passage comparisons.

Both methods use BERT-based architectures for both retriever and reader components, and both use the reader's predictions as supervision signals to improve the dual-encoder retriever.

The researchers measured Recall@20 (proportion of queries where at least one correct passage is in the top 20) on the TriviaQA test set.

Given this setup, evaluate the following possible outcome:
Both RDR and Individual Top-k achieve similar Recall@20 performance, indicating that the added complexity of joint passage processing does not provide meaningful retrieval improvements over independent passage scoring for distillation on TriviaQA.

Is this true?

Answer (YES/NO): YES